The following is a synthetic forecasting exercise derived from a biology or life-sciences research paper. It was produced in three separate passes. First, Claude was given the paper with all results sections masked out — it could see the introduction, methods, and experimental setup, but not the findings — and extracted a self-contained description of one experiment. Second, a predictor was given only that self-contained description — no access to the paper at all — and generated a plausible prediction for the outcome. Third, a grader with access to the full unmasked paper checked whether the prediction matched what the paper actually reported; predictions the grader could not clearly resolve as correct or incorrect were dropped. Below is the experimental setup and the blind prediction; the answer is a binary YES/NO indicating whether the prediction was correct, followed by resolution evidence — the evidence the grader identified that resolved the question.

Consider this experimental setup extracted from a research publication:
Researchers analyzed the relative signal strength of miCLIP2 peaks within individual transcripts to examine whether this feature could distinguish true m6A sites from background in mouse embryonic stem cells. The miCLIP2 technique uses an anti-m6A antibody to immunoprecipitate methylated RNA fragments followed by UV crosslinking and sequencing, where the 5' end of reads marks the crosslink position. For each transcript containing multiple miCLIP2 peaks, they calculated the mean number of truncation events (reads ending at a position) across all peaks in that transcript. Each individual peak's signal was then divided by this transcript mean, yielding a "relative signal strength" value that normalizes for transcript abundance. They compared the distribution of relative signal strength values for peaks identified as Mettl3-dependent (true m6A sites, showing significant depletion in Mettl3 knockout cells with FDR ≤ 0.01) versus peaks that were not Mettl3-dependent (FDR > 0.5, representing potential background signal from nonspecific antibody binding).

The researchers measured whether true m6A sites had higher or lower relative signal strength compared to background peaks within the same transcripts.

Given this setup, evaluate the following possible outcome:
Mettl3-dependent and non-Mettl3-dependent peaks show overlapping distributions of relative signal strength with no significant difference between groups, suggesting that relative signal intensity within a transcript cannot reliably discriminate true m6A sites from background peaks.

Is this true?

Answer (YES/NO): NO